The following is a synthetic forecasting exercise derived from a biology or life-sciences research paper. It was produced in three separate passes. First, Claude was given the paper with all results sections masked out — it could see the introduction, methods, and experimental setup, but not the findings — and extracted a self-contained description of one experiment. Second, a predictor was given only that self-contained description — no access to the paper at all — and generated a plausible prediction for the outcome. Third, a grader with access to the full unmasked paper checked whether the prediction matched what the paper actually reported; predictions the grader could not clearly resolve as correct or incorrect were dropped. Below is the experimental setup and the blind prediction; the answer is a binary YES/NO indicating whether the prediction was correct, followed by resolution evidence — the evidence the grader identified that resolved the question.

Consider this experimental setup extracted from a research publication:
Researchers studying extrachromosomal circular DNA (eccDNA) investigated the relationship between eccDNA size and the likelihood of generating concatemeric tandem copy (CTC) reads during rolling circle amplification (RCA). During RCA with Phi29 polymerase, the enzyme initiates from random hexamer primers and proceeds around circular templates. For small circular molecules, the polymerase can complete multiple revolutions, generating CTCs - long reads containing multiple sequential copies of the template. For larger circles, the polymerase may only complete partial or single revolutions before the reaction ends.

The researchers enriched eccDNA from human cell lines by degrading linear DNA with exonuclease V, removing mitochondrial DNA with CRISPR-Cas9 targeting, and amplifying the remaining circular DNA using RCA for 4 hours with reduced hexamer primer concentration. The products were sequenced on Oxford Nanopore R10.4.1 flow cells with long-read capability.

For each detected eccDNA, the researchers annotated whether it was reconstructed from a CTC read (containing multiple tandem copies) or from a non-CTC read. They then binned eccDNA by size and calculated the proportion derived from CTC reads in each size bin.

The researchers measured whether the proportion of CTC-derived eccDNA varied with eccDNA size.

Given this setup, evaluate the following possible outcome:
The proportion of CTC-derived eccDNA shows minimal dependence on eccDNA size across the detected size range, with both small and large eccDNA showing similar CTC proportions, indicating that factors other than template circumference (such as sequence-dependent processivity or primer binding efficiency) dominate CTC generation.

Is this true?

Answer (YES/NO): NO